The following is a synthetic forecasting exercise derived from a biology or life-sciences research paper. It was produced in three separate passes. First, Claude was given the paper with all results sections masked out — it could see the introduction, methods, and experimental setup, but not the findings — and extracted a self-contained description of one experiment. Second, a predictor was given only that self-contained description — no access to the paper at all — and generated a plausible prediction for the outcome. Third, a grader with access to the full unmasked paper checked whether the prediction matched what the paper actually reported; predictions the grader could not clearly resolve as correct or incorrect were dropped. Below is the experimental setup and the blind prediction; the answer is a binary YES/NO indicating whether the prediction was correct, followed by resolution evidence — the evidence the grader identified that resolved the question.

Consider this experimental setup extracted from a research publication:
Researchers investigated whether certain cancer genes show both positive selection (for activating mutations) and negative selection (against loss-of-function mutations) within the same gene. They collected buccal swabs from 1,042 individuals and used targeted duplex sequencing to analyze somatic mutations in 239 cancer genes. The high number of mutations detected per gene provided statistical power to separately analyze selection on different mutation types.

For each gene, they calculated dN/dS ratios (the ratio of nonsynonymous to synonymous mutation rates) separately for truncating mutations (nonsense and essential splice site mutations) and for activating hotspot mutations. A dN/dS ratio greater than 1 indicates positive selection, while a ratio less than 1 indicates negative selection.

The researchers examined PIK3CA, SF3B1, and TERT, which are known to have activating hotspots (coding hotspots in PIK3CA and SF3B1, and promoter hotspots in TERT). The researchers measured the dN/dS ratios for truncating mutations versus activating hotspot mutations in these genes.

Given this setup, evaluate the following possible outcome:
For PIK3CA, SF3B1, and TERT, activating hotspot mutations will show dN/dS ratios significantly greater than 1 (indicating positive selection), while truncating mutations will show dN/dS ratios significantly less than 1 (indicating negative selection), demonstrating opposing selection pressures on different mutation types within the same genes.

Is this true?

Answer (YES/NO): YES